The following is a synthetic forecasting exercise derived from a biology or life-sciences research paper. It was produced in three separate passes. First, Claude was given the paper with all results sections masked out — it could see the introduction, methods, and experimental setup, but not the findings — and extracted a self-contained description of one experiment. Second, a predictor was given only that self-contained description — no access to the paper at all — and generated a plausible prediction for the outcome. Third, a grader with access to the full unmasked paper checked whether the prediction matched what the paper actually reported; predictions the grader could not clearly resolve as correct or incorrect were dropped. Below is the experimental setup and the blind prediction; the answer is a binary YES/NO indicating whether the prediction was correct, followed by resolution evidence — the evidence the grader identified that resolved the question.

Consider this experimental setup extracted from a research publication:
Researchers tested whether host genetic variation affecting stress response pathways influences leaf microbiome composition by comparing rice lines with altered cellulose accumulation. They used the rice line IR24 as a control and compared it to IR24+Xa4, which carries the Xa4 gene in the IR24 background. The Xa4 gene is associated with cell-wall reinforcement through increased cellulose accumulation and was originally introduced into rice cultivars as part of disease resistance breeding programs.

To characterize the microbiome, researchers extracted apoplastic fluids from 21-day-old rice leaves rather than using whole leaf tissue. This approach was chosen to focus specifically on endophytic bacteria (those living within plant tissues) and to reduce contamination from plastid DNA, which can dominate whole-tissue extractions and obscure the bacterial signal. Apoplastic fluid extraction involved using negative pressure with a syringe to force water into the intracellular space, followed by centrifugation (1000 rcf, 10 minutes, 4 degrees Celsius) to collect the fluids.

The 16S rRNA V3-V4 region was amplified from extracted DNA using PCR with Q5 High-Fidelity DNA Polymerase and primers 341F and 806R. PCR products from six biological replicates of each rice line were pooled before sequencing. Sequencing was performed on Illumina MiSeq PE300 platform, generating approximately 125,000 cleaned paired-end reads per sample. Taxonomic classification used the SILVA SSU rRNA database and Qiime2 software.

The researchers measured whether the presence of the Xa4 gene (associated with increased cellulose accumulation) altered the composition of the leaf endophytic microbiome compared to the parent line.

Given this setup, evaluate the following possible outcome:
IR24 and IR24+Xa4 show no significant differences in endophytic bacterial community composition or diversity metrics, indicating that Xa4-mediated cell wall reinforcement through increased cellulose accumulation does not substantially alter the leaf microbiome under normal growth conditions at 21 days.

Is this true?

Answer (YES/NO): NO